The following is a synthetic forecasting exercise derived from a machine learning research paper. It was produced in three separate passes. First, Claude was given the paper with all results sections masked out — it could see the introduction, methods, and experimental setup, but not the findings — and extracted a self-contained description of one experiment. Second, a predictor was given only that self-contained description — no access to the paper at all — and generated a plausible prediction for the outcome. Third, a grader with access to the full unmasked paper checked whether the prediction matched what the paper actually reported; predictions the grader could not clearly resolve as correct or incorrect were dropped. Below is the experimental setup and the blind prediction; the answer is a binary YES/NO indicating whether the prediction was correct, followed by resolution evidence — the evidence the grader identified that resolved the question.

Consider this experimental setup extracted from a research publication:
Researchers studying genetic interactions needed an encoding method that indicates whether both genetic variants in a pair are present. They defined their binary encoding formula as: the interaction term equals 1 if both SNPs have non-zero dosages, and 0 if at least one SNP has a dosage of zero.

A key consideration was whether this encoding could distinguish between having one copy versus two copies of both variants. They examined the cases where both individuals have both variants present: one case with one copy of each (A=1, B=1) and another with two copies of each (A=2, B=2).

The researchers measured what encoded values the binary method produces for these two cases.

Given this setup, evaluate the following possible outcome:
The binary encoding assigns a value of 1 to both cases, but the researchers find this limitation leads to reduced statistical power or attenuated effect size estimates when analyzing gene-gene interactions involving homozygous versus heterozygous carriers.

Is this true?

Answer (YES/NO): NO